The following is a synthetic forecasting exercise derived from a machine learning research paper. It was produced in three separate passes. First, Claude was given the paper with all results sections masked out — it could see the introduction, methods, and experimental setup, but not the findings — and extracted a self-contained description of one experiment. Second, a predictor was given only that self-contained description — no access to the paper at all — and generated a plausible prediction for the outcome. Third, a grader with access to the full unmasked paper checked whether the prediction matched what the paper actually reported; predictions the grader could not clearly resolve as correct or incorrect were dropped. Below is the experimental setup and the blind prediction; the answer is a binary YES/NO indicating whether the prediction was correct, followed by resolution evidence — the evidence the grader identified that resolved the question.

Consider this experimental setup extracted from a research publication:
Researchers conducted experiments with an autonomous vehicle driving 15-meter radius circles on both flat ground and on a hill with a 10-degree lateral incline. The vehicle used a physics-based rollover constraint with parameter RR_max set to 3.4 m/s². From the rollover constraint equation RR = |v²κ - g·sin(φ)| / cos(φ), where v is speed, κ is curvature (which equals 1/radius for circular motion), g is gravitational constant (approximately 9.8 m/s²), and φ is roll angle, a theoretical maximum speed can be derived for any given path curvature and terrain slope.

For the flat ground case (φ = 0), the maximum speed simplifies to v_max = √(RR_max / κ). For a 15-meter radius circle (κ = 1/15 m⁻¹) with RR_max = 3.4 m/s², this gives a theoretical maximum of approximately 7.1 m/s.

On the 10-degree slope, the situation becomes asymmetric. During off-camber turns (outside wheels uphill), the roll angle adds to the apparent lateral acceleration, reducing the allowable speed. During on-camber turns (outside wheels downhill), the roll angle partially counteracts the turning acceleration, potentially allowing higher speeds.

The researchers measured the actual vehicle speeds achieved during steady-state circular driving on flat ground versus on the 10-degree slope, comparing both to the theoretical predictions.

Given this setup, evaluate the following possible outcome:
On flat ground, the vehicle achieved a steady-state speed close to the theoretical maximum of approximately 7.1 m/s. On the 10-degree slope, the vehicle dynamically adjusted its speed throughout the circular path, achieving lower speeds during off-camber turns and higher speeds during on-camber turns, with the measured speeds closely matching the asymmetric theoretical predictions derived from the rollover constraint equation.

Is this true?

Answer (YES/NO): NO